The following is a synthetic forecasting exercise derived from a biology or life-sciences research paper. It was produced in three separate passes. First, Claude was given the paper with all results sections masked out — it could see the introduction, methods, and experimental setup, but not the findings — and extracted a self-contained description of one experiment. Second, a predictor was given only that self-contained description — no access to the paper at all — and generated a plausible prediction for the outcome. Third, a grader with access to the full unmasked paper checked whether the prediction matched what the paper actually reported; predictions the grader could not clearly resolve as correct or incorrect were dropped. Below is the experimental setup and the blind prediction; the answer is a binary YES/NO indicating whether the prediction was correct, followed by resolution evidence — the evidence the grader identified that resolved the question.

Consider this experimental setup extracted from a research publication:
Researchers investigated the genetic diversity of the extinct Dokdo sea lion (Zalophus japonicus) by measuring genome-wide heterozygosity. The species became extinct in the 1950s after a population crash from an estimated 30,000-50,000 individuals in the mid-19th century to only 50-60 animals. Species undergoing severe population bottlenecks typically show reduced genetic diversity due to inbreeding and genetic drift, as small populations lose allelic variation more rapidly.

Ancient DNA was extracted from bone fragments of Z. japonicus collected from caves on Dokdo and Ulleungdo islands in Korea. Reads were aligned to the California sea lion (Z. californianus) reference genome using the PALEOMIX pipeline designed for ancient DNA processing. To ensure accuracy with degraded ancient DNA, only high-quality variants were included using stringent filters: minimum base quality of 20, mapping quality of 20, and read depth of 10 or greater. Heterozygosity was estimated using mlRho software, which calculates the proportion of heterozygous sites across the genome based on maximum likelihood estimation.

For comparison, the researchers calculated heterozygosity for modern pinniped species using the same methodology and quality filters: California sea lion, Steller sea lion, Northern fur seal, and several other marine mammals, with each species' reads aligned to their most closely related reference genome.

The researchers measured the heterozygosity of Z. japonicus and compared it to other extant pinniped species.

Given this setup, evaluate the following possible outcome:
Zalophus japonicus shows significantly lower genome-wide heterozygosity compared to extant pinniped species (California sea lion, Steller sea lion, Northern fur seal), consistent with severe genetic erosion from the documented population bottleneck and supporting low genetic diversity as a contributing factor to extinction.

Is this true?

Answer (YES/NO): NO